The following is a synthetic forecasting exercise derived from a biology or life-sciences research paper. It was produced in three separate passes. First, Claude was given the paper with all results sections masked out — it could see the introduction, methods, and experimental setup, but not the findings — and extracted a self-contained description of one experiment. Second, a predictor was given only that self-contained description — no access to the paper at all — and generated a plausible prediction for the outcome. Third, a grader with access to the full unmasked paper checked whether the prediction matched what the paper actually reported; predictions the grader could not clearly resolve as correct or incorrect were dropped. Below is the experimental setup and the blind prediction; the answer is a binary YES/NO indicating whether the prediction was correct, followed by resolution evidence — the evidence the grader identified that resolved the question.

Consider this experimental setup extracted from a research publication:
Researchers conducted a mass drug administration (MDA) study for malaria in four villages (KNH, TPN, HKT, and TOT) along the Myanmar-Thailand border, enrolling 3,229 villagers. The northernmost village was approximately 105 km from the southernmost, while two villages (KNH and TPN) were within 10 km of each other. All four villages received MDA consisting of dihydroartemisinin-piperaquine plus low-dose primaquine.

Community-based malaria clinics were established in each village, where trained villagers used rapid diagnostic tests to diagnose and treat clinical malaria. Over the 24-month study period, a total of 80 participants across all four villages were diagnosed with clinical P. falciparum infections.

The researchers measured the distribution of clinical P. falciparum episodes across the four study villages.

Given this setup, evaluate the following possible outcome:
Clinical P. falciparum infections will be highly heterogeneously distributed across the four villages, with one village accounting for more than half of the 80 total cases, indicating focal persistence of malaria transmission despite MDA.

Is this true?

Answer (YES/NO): YES